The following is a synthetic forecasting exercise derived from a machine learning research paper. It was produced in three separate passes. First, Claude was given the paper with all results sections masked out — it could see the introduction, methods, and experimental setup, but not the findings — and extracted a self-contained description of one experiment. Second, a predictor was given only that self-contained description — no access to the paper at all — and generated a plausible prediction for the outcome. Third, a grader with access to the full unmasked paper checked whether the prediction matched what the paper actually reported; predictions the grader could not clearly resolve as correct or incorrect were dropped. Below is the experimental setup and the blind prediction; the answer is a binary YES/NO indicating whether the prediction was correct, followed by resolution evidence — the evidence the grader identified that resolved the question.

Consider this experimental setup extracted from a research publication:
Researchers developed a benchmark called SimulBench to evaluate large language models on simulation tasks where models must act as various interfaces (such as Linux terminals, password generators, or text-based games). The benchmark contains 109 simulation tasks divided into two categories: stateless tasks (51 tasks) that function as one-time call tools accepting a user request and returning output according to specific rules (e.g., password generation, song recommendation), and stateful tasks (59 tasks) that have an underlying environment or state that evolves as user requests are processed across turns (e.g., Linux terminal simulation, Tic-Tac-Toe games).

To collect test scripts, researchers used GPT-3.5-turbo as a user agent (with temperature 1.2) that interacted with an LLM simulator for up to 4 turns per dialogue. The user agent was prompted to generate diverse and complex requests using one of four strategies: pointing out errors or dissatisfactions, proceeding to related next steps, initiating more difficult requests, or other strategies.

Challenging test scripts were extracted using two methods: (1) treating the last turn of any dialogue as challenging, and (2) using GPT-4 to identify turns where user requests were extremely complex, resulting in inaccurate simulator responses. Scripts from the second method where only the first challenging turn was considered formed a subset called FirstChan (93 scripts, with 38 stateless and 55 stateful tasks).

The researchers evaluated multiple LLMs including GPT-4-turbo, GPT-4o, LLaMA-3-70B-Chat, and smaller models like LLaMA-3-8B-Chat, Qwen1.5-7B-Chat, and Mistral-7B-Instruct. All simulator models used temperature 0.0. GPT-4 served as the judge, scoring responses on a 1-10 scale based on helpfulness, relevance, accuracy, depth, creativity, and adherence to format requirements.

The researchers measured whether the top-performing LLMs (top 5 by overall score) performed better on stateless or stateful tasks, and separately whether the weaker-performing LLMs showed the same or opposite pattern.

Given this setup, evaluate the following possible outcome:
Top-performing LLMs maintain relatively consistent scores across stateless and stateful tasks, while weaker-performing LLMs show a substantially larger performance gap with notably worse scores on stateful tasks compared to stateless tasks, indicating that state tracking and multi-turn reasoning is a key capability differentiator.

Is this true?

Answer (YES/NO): NO